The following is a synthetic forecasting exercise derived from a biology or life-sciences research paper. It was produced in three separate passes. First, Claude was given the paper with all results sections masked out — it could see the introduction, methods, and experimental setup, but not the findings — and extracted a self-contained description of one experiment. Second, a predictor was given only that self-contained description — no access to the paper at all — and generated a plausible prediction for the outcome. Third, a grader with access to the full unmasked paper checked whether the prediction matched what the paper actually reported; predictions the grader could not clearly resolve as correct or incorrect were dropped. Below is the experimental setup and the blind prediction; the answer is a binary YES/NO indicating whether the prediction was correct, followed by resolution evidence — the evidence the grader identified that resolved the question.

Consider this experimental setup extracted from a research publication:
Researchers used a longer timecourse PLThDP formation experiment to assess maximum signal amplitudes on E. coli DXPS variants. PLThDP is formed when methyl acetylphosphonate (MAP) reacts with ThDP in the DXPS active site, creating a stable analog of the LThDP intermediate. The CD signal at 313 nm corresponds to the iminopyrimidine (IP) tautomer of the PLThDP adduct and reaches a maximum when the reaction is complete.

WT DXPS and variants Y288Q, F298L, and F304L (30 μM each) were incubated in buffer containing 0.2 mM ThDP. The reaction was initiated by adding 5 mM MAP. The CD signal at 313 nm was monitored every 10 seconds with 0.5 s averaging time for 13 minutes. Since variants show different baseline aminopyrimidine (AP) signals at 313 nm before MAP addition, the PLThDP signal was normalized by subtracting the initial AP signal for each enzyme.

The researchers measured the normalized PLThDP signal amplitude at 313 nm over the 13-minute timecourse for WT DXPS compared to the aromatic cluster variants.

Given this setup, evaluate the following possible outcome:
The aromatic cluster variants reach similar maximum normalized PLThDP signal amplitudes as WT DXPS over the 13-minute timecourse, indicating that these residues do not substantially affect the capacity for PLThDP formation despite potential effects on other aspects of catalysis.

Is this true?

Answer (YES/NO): NO